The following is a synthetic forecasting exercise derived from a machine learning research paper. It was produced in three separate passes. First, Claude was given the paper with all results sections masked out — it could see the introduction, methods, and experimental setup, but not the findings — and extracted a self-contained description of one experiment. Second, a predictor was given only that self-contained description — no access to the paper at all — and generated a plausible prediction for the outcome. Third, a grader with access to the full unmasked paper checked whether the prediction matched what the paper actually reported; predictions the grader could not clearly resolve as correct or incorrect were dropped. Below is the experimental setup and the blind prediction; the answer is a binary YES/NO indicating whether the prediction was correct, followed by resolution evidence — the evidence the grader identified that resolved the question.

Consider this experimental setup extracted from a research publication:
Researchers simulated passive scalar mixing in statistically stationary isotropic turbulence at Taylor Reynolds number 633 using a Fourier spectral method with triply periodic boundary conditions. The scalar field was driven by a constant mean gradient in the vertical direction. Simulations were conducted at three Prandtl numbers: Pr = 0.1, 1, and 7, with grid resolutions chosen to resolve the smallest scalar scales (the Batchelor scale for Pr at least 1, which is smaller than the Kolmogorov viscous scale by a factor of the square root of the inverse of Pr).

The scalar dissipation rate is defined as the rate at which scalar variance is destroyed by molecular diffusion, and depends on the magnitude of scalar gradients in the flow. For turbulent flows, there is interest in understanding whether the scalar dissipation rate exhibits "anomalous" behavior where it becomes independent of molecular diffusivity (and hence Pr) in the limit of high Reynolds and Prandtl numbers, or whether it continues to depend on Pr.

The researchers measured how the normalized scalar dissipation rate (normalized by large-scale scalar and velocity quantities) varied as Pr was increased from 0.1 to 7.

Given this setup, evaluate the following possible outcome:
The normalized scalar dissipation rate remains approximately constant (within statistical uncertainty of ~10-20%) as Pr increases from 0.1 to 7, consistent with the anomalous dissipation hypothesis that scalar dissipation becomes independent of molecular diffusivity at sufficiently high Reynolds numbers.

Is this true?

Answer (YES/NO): YES